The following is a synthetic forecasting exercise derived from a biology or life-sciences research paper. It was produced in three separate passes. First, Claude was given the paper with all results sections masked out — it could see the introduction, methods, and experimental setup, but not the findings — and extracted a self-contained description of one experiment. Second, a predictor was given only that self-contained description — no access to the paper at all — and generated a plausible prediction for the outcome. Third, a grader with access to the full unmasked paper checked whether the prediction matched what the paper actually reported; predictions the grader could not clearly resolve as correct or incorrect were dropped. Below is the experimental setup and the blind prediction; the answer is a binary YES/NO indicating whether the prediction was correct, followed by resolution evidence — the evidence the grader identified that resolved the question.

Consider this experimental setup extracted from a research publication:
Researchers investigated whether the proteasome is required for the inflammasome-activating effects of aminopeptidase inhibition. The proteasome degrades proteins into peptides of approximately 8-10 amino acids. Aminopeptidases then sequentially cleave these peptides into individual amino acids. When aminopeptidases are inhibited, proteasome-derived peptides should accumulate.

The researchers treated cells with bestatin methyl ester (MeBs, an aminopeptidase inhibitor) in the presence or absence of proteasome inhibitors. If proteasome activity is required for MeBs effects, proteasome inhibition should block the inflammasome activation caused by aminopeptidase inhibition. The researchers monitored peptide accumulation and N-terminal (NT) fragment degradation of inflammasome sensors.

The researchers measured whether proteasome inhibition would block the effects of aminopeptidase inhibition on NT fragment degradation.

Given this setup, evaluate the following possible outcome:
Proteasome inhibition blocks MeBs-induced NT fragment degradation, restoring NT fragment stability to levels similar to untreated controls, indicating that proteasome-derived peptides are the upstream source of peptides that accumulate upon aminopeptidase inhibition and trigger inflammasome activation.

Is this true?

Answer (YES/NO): YES